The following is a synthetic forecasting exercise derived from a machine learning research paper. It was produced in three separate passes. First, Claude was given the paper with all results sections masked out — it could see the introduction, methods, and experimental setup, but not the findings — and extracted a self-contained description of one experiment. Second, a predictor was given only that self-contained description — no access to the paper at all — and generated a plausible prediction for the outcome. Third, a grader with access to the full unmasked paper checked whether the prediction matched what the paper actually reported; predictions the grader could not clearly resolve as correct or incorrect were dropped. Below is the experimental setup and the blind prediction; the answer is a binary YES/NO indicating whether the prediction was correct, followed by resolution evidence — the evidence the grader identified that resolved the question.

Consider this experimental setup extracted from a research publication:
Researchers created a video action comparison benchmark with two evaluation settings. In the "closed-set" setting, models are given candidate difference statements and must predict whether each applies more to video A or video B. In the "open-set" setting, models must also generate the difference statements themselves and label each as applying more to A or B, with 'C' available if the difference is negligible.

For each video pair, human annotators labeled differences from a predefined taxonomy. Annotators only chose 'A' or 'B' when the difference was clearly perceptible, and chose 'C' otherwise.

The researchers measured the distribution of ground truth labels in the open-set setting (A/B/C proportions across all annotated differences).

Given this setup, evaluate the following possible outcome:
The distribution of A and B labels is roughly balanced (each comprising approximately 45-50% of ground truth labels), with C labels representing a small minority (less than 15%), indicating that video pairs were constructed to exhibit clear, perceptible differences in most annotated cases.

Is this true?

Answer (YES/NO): NO